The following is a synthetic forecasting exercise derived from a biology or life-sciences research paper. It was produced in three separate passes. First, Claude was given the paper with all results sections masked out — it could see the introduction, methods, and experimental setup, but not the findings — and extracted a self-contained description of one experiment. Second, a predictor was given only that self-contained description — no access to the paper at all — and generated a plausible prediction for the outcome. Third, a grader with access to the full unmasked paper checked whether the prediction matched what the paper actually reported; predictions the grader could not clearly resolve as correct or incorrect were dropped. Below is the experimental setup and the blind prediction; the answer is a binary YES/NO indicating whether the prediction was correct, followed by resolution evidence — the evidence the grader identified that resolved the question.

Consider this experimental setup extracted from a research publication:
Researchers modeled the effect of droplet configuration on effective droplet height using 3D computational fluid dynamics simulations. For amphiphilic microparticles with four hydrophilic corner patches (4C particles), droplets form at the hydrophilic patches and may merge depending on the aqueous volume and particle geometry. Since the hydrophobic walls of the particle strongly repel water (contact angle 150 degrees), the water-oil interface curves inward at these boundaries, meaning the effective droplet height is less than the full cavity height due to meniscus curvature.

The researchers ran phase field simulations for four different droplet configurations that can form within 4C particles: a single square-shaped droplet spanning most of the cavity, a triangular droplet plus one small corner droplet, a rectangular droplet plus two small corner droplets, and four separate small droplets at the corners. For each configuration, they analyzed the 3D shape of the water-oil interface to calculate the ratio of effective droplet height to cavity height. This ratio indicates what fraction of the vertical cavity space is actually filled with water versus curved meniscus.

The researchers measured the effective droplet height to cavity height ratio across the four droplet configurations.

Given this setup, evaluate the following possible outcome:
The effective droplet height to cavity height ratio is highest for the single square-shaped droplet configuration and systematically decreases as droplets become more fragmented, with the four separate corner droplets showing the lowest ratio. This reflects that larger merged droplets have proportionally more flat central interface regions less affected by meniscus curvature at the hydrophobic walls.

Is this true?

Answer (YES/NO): YES